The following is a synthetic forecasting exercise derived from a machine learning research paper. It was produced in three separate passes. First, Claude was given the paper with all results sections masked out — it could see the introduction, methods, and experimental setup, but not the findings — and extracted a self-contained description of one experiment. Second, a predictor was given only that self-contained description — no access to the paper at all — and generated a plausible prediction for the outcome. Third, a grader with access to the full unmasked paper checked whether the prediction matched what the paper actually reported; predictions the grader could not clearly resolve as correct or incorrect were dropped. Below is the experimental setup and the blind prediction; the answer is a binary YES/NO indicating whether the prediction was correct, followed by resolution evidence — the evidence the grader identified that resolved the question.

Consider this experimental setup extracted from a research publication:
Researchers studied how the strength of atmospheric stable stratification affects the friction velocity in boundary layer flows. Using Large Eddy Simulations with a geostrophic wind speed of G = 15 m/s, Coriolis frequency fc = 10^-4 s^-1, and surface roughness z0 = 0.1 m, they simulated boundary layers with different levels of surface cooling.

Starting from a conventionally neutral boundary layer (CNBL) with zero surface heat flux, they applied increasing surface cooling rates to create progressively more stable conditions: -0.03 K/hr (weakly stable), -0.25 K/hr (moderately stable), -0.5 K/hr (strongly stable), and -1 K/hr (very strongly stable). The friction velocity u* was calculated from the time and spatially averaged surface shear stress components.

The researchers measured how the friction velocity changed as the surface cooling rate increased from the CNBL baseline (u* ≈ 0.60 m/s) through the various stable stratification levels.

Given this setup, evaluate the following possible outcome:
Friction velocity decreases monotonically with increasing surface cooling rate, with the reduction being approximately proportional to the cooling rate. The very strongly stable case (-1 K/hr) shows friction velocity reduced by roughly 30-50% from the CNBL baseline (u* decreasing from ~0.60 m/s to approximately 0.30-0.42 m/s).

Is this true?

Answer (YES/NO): NO